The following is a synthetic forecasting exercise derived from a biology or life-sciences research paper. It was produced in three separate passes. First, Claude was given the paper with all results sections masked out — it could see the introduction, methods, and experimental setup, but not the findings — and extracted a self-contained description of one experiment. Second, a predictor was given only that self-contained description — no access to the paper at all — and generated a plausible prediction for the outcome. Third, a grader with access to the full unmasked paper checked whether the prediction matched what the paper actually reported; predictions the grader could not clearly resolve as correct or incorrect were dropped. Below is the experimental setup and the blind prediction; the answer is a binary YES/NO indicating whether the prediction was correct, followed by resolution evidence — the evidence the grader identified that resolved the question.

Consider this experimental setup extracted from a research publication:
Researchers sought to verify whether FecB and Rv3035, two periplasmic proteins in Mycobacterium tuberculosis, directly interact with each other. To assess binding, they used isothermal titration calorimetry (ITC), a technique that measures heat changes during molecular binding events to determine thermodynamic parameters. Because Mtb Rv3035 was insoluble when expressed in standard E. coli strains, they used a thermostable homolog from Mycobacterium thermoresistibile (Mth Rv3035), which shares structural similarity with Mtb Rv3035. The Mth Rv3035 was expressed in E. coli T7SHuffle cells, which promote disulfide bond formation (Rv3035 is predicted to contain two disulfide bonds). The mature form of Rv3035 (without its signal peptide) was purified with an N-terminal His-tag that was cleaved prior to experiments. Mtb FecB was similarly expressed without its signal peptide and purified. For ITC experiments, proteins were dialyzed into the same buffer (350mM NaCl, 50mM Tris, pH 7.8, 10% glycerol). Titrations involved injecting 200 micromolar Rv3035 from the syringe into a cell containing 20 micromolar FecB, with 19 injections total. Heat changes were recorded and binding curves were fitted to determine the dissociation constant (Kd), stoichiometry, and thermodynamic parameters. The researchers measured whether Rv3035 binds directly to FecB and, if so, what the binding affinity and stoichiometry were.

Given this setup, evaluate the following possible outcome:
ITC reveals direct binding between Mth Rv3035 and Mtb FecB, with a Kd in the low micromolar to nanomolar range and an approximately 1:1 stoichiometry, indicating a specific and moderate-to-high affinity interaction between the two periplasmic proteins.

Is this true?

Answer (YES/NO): YES